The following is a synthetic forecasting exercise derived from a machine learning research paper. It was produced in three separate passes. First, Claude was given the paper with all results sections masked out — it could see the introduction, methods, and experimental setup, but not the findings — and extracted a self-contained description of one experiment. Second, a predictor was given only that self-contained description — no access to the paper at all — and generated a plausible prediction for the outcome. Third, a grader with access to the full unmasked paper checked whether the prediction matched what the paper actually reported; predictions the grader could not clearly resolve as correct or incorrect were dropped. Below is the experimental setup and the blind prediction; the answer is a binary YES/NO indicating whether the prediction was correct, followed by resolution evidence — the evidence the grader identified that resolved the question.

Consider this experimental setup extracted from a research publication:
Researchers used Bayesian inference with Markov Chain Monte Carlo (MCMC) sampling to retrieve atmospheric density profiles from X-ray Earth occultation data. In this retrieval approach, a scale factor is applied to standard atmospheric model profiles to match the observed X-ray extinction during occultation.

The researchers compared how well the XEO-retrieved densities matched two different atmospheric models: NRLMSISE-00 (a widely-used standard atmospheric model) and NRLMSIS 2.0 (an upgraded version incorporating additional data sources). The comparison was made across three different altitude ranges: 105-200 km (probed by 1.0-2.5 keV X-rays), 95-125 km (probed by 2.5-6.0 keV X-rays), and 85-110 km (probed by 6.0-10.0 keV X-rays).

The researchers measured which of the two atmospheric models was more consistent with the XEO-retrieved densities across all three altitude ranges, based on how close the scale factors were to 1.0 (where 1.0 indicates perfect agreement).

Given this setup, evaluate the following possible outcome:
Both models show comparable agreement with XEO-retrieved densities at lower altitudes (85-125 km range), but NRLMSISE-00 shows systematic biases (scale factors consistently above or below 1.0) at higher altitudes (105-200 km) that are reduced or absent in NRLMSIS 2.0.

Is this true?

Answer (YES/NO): NO